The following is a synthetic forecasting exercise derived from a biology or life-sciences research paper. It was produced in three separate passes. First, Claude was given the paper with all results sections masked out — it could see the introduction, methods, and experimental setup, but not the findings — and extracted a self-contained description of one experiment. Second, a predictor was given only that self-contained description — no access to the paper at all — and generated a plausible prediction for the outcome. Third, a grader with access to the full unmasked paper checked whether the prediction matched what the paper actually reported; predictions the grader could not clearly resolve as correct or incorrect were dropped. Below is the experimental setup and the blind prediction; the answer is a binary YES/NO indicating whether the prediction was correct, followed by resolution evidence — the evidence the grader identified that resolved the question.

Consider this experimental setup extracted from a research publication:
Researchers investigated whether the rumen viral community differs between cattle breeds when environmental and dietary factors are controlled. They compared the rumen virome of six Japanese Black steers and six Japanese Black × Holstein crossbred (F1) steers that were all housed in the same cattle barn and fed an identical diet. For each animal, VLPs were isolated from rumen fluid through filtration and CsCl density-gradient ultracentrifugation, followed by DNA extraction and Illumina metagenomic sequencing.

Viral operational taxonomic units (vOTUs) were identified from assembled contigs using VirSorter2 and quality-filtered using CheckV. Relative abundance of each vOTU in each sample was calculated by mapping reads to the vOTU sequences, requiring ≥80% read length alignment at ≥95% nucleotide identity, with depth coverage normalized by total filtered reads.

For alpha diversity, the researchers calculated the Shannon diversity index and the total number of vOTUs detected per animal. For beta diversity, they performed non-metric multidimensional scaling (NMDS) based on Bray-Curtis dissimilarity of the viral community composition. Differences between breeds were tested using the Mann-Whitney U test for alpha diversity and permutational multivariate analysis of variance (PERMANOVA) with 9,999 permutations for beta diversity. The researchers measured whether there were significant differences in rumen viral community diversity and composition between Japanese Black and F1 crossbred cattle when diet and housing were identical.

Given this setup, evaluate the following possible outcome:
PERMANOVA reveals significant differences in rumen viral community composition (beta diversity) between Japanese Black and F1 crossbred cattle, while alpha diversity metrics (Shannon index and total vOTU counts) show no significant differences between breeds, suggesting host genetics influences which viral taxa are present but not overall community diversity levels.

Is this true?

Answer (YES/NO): YES